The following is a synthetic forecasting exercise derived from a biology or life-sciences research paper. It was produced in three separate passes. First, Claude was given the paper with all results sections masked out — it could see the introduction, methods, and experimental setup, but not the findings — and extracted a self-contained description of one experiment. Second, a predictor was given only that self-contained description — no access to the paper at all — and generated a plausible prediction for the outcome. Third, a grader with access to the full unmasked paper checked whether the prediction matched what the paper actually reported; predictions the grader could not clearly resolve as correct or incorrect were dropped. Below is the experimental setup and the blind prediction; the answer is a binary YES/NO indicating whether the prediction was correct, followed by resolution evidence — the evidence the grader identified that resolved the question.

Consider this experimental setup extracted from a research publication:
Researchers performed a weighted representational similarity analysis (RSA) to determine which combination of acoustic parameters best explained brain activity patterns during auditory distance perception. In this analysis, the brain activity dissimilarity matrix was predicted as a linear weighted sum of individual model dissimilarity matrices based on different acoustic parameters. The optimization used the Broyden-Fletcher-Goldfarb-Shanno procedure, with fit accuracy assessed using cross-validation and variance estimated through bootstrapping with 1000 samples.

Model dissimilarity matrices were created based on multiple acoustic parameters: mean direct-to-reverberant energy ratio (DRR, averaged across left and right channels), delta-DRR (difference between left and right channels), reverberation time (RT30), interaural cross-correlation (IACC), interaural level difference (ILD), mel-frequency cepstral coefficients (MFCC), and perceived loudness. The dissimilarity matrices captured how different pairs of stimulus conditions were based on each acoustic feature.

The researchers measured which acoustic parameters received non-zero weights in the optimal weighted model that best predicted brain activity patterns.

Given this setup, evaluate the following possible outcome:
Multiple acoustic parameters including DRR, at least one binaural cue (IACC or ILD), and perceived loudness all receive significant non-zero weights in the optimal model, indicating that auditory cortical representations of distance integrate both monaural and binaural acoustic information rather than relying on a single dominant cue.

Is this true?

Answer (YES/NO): NO